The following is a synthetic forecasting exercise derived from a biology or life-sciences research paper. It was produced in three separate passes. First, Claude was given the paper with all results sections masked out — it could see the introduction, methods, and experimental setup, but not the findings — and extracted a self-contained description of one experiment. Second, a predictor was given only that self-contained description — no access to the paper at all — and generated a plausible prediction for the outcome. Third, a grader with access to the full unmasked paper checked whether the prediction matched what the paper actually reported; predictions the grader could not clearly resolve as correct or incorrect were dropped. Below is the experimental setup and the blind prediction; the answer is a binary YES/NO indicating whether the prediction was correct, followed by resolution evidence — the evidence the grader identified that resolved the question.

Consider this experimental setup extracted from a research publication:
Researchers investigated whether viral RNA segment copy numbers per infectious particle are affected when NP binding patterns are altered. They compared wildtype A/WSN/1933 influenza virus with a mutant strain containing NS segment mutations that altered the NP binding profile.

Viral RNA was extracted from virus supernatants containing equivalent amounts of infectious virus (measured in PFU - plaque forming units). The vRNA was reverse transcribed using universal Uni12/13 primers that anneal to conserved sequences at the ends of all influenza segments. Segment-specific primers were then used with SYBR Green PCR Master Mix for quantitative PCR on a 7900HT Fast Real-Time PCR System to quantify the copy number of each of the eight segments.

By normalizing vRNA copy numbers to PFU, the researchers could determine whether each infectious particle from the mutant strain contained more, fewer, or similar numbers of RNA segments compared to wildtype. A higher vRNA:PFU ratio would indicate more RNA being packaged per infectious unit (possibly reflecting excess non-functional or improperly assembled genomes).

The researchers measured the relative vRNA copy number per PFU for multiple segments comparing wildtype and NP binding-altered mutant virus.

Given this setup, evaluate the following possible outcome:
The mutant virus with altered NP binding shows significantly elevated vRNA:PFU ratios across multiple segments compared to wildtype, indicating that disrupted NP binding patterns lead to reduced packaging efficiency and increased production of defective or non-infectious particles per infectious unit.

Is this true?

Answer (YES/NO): YES